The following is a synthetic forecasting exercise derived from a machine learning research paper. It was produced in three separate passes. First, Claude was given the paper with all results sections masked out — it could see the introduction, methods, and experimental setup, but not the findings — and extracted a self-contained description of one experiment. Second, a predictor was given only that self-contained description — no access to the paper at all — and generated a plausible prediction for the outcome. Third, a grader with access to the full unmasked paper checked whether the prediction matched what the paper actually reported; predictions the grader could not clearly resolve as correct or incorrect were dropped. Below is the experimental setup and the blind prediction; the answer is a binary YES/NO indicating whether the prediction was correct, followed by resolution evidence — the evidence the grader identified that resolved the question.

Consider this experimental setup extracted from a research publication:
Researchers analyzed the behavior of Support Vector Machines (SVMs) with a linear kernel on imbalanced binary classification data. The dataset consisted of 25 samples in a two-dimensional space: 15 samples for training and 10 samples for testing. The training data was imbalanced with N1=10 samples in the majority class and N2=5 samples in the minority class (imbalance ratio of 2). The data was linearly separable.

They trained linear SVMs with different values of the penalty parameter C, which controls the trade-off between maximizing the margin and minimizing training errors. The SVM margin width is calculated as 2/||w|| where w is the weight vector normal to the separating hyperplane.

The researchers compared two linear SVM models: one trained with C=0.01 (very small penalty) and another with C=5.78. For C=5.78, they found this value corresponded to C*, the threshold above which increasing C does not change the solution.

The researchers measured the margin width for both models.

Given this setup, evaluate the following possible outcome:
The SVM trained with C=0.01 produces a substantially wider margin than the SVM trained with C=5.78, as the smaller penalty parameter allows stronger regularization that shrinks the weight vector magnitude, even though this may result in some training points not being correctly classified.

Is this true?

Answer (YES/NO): YES